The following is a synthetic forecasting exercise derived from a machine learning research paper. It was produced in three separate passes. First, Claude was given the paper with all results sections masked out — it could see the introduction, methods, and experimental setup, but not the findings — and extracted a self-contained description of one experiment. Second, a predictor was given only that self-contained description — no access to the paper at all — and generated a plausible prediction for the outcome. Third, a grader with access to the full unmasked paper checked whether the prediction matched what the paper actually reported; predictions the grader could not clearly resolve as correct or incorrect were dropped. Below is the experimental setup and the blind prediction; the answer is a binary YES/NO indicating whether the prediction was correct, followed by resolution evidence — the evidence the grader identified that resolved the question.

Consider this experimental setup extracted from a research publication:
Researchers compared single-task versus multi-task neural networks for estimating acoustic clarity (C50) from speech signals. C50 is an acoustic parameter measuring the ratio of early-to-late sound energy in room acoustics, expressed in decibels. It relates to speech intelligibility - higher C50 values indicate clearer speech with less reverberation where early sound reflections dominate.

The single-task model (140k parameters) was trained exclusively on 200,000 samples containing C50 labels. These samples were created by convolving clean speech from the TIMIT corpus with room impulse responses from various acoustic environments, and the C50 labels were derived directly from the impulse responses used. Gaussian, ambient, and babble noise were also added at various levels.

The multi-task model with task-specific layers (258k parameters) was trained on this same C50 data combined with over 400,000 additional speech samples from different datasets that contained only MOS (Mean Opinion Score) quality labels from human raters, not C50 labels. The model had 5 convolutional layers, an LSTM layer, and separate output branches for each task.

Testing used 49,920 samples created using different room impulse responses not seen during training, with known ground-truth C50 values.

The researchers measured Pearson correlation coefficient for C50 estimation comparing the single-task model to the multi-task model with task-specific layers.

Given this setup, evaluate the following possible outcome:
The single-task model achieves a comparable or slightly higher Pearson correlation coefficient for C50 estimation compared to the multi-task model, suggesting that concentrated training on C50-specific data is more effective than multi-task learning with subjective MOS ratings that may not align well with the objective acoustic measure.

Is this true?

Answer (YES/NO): YES